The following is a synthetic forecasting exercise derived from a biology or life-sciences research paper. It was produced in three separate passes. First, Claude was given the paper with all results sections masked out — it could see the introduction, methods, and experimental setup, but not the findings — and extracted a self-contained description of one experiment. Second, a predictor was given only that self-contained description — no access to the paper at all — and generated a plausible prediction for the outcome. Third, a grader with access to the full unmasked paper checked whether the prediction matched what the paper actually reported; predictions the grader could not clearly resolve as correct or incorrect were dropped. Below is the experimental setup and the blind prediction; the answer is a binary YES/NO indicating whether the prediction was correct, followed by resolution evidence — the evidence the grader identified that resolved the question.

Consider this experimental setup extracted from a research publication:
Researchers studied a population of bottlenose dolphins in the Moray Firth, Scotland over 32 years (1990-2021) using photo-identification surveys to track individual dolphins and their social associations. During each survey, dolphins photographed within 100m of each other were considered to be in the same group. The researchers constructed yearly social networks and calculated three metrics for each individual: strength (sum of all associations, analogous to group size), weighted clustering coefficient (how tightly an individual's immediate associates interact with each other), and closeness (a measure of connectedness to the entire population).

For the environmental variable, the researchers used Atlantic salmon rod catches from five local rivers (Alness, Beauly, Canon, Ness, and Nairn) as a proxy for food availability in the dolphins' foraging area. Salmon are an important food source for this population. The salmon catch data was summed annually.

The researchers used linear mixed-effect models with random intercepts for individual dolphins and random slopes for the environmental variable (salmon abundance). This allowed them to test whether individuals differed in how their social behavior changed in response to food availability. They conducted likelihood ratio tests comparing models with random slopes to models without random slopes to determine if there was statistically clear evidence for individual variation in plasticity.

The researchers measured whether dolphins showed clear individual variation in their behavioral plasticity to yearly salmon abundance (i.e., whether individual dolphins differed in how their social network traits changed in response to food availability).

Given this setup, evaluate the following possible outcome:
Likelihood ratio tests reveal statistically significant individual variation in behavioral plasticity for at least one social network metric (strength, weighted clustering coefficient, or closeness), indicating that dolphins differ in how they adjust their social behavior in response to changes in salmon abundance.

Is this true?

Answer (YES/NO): YES